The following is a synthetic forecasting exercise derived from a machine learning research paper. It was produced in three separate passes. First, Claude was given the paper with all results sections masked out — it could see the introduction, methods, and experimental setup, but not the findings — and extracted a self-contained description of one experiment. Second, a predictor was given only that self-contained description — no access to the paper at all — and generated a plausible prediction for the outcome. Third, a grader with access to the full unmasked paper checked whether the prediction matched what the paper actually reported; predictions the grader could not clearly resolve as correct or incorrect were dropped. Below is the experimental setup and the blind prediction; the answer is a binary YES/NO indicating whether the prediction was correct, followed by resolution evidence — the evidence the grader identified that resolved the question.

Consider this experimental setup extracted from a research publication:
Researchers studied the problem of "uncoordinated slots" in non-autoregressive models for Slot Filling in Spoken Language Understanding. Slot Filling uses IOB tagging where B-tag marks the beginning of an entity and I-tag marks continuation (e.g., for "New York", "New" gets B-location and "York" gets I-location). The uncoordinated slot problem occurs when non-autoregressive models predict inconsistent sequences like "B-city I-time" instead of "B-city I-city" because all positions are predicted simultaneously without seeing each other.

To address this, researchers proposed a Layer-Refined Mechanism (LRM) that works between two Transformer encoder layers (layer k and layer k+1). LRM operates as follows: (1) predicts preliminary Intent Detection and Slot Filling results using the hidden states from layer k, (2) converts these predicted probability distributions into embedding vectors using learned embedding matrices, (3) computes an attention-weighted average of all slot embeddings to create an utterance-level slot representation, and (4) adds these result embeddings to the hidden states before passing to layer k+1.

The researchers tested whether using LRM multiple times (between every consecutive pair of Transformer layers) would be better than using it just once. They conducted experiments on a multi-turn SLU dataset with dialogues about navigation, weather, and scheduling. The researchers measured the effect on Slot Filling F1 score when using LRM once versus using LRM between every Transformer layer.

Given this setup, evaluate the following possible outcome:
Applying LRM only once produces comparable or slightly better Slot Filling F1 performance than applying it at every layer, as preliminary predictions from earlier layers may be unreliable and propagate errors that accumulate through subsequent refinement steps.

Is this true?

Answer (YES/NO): NO